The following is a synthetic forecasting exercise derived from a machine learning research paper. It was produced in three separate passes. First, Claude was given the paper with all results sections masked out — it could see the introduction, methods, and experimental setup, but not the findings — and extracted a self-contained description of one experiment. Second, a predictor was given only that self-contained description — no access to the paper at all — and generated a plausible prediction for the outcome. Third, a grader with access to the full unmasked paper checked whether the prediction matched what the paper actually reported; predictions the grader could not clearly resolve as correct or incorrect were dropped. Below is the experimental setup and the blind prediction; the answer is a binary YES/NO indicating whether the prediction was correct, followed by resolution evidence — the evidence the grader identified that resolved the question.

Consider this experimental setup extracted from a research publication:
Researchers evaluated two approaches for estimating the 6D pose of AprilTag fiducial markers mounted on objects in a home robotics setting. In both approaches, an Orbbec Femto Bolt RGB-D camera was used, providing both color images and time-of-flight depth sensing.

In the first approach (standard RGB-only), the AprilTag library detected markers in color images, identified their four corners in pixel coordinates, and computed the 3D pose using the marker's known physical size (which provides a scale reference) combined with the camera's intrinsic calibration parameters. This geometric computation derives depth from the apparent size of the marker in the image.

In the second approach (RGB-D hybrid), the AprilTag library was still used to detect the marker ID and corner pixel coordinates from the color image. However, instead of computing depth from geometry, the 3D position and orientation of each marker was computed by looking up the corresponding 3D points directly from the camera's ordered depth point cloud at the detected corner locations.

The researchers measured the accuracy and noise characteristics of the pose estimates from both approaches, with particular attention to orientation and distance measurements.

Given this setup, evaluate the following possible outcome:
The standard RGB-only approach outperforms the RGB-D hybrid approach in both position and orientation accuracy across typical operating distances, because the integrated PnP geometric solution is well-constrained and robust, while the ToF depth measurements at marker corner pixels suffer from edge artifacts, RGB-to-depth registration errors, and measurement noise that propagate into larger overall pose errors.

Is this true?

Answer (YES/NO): NO